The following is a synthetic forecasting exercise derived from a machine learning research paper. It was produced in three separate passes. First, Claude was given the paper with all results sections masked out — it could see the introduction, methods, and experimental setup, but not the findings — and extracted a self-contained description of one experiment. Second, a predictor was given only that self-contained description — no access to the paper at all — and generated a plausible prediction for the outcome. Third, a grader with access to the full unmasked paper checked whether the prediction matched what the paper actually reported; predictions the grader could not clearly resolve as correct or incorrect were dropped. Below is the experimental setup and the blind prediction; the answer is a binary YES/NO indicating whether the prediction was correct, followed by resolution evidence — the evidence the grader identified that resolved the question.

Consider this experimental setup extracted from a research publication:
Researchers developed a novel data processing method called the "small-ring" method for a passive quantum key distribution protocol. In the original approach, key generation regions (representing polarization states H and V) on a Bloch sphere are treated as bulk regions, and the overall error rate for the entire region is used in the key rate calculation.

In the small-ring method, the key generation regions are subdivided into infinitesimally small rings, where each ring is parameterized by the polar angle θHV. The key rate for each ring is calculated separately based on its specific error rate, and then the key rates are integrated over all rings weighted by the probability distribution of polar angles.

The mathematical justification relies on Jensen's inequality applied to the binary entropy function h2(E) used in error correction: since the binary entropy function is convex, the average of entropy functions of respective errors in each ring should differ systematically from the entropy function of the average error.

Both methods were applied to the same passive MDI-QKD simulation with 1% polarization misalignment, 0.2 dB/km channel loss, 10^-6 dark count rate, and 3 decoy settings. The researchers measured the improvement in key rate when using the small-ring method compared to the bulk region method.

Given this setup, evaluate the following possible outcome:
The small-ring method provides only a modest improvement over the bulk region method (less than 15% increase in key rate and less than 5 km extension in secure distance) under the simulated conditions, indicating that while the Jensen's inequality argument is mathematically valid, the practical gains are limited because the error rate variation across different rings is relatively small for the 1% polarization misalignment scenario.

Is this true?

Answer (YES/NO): YES